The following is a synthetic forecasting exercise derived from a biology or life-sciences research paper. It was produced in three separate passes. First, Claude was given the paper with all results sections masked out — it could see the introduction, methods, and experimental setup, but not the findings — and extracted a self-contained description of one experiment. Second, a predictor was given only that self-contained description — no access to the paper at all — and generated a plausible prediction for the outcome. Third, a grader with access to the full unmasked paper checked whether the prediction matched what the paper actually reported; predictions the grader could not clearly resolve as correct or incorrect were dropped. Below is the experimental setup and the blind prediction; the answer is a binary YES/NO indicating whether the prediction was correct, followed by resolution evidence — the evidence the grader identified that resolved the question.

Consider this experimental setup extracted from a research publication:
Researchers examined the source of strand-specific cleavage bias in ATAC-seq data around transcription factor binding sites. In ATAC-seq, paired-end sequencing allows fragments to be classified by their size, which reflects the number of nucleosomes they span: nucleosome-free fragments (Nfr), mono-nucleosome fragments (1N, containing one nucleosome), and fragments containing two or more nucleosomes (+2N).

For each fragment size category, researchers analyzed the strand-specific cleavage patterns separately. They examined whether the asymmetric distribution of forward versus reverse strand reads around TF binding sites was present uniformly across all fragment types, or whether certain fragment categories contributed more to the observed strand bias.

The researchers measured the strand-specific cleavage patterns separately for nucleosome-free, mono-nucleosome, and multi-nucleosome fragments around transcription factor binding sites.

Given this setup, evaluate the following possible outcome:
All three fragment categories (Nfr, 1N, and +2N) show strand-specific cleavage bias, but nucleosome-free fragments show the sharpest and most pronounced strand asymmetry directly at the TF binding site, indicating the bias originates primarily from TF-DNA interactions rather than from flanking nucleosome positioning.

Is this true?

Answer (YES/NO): NO